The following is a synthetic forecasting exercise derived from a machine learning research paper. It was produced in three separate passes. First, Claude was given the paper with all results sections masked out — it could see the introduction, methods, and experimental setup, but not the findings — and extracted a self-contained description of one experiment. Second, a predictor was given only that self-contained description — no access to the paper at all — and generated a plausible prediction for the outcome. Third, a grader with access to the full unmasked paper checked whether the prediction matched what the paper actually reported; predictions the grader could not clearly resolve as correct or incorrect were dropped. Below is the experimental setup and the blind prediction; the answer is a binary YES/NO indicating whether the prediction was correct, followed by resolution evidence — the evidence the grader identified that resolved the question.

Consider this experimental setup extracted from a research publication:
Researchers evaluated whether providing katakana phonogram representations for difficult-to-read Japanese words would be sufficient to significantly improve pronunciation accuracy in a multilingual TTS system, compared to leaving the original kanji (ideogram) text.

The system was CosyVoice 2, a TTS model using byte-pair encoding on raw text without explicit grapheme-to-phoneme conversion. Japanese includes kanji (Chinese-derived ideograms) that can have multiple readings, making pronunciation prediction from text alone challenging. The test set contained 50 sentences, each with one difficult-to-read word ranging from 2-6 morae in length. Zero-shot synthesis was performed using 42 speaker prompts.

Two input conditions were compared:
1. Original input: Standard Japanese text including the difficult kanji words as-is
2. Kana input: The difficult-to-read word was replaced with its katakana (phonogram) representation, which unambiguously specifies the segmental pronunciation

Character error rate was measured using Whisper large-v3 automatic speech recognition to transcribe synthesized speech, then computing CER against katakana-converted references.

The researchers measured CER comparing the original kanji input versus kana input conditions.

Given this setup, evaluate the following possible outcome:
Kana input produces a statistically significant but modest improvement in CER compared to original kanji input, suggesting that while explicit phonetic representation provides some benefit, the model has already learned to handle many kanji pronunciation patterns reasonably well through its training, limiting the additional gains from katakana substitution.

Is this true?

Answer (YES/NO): NO